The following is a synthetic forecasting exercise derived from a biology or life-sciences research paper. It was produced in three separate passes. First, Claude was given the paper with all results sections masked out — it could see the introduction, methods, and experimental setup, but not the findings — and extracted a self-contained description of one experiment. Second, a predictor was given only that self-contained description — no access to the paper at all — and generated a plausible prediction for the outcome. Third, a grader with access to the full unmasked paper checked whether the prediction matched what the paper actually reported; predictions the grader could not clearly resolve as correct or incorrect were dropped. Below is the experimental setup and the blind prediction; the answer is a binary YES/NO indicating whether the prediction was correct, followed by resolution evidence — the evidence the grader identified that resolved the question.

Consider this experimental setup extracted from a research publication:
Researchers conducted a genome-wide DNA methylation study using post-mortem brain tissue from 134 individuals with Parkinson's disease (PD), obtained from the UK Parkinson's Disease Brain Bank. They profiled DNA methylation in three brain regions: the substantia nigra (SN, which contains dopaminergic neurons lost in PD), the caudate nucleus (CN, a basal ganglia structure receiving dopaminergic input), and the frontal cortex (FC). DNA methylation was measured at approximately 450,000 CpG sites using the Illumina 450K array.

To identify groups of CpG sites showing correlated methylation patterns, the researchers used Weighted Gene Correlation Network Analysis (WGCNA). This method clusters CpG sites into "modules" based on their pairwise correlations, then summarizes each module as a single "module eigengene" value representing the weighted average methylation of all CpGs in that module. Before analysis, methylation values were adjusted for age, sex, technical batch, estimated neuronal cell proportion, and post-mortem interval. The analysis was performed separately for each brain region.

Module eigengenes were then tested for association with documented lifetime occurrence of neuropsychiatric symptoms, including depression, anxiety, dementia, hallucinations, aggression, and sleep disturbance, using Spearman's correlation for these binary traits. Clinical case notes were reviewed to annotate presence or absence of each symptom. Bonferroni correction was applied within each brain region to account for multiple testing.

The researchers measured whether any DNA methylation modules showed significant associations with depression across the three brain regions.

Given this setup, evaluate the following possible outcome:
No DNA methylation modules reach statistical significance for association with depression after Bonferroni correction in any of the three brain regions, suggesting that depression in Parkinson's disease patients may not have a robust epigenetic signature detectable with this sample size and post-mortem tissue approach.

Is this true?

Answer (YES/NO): NO